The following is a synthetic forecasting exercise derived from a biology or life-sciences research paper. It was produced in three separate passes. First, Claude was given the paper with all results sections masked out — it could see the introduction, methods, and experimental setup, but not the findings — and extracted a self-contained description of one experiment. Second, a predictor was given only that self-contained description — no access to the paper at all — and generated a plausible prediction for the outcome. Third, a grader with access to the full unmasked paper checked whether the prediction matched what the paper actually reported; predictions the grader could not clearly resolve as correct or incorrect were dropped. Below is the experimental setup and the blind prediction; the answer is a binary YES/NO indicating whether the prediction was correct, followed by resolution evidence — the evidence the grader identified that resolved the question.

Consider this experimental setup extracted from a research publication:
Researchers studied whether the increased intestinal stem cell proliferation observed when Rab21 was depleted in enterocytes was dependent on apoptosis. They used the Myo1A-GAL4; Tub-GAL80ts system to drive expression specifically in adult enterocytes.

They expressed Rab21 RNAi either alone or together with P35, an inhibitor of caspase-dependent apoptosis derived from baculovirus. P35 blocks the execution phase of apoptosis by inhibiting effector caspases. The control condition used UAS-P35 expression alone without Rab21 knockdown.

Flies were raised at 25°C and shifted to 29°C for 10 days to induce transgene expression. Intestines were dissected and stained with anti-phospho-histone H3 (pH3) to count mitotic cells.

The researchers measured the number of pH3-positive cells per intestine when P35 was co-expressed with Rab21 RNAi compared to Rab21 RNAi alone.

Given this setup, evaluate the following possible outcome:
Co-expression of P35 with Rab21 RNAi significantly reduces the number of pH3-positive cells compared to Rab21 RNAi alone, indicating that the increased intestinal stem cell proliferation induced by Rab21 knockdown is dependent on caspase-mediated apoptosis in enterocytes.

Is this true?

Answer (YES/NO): YES